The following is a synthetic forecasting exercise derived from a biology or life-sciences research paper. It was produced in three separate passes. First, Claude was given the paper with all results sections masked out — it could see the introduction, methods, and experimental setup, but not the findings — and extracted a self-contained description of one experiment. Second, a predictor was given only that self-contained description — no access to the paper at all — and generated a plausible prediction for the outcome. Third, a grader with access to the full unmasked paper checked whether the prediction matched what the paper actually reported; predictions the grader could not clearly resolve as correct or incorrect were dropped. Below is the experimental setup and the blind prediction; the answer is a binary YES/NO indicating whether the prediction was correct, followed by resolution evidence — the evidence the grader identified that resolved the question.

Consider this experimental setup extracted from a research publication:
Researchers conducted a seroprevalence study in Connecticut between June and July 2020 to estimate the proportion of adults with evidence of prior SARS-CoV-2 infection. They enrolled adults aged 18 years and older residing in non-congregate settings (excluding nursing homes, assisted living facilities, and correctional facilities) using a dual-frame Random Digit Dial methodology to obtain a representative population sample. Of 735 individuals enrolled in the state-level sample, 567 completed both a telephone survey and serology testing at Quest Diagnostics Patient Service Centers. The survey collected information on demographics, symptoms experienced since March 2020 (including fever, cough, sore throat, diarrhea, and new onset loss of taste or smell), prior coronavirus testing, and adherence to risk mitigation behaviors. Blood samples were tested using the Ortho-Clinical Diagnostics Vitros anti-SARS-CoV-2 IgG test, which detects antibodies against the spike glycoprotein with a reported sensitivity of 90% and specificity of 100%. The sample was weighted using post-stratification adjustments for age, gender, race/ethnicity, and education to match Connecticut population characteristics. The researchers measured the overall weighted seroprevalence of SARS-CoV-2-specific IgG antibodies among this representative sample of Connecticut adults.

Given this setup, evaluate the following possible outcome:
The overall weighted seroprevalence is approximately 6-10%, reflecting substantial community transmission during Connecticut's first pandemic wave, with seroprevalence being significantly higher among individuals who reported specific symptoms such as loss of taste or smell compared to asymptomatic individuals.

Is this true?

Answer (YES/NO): NO